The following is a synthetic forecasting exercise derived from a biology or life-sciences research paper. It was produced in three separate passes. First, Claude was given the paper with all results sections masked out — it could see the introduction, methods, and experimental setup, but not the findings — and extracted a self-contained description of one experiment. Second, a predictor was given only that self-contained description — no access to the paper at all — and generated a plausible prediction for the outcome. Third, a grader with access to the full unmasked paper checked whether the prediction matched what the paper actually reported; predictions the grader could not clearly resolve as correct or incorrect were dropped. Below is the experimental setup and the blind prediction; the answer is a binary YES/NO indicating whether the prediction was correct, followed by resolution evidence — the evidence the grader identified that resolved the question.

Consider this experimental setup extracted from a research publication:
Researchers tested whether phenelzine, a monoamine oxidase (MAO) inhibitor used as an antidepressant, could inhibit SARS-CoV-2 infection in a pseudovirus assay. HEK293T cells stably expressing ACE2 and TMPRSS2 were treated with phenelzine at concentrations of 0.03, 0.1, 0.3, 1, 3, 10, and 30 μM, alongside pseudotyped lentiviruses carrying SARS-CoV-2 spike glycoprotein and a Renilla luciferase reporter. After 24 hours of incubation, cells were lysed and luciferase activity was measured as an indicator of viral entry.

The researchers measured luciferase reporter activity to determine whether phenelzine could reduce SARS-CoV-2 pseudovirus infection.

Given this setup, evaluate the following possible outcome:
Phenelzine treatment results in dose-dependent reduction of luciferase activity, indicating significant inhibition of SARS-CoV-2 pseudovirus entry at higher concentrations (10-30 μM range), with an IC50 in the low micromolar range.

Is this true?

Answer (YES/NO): NO